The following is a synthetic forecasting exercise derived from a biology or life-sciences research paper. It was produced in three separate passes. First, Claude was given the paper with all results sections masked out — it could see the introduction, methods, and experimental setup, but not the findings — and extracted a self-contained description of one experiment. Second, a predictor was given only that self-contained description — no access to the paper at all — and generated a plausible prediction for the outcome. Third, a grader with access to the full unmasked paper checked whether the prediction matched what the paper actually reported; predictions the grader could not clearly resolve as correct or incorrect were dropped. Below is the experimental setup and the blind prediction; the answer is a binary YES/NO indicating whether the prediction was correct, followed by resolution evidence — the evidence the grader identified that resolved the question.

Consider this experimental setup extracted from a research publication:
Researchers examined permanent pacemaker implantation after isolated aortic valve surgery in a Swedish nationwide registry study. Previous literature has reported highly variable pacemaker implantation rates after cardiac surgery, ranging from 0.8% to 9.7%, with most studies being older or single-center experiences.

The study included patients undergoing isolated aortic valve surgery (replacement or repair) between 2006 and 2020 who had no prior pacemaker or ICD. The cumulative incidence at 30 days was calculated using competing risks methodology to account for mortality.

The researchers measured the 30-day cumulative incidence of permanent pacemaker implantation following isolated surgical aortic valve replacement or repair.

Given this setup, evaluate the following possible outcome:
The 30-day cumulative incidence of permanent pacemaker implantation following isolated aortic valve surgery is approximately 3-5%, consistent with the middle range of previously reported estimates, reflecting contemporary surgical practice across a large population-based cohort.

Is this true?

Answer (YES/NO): YES